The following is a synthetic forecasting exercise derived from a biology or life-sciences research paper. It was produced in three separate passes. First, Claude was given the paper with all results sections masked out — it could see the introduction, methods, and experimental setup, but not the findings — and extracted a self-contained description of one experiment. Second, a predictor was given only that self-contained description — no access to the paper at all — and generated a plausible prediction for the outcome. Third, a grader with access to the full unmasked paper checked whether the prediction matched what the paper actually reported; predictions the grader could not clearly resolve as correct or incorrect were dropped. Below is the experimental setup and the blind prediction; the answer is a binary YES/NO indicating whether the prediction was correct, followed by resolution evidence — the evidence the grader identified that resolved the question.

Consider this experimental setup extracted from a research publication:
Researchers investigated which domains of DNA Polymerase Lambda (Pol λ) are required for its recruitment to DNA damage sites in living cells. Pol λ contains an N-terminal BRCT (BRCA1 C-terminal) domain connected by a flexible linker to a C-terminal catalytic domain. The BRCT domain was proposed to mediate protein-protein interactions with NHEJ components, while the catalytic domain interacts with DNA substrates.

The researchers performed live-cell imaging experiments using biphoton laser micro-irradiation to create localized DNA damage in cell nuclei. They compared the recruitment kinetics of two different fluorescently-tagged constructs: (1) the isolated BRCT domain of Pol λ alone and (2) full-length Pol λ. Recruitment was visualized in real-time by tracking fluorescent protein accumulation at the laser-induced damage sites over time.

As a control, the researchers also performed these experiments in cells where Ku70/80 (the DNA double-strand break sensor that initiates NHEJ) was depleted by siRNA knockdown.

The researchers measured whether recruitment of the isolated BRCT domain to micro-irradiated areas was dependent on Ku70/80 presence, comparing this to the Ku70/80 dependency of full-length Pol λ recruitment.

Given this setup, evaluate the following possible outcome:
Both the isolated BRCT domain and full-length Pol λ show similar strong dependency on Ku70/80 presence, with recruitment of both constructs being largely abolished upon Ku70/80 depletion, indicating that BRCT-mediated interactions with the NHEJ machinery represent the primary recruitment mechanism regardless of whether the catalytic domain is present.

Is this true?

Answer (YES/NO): NO